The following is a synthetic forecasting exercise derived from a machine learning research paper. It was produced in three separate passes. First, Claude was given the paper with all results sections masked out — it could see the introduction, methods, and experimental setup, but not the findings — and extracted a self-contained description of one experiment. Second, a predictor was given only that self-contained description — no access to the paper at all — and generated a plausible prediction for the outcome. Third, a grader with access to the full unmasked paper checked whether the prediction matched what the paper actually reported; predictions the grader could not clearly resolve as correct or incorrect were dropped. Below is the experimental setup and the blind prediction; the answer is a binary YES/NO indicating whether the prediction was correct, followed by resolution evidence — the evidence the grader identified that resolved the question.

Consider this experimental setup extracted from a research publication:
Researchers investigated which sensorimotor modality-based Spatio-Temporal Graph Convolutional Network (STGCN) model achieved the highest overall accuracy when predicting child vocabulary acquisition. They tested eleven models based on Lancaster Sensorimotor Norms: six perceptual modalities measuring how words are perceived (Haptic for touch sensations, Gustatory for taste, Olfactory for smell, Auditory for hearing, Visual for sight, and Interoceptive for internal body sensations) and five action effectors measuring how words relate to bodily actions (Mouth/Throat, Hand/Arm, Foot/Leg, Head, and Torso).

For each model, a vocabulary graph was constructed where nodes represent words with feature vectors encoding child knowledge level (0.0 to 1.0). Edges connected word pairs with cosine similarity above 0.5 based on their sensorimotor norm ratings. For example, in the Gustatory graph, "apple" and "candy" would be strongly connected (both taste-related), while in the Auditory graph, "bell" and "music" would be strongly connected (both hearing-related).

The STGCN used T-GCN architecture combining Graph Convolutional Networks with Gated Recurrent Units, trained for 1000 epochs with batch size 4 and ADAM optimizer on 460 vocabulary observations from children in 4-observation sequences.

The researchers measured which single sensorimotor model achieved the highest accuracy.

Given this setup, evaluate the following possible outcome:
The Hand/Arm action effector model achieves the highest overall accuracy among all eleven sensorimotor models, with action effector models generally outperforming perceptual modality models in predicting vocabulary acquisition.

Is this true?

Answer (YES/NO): NO